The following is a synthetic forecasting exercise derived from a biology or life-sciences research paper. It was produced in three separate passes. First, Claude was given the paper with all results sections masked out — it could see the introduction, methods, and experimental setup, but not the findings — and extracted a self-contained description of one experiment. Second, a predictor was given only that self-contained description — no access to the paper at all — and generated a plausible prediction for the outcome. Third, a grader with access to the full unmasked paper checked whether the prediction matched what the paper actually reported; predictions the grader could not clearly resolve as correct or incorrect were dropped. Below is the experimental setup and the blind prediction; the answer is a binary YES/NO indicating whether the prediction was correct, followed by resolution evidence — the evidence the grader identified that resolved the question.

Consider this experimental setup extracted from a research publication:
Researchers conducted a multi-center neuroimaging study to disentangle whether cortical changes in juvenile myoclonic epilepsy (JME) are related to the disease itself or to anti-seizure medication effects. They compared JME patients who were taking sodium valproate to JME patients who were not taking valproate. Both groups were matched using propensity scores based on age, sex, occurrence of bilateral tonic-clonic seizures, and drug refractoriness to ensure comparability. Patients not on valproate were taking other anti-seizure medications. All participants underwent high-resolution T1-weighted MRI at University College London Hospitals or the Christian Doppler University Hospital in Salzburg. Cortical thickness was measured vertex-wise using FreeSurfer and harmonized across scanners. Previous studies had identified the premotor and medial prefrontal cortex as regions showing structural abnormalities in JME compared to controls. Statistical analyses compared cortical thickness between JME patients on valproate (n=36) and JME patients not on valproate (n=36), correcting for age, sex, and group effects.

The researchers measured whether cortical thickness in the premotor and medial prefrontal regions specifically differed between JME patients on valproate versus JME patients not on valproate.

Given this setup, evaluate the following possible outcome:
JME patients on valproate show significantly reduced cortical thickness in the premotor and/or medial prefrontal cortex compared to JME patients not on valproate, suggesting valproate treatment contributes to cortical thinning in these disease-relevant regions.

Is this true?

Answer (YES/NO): NO